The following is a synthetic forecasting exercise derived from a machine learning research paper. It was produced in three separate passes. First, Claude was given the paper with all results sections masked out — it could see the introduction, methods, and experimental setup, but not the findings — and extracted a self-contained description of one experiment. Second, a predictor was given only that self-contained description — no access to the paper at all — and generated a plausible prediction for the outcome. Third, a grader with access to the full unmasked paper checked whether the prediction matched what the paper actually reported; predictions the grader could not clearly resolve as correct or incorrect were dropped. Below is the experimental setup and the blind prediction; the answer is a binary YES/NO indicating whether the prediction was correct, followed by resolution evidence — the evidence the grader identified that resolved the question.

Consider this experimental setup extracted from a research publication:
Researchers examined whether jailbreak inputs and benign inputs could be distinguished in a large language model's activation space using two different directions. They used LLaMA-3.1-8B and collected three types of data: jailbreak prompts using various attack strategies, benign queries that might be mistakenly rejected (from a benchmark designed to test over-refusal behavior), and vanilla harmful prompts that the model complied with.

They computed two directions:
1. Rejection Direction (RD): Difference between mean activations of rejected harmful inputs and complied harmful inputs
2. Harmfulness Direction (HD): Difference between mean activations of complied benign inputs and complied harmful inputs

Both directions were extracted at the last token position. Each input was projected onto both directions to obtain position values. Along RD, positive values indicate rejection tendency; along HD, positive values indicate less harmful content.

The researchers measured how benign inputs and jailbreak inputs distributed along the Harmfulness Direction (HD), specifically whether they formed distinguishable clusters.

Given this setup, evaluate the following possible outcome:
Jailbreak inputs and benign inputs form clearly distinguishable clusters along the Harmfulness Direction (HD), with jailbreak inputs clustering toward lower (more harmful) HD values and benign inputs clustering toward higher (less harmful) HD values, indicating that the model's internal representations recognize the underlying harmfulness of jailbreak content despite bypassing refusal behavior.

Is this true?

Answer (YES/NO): YES